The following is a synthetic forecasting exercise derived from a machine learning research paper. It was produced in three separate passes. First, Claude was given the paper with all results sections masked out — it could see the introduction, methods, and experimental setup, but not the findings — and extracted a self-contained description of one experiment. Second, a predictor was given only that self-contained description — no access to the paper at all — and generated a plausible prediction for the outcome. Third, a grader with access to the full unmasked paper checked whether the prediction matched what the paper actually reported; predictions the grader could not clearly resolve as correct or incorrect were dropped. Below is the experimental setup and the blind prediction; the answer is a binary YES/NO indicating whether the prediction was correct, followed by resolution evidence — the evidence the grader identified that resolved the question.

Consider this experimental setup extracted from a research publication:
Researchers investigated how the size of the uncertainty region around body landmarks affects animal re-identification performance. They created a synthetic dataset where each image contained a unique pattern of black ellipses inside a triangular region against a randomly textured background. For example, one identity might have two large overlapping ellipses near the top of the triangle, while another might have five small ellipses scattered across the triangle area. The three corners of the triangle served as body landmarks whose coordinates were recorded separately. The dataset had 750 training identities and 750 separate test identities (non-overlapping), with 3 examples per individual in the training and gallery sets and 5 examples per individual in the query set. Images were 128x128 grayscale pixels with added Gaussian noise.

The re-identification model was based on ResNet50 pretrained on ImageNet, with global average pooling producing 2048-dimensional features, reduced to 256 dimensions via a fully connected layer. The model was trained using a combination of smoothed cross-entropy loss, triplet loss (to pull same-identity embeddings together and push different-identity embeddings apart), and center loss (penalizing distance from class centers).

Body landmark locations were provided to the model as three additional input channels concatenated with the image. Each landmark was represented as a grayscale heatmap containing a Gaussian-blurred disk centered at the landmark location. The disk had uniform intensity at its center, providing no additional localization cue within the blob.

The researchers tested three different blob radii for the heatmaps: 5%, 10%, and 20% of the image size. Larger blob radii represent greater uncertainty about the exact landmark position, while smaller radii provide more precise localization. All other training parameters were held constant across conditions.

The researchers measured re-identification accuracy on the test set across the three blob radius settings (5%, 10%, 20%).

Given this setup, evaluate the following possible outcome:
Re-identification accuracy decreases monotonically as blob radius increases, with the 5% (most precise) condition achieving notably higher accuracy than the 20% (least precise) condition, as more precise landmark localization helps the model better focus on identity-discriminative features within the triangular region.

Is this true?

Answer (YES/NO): YES